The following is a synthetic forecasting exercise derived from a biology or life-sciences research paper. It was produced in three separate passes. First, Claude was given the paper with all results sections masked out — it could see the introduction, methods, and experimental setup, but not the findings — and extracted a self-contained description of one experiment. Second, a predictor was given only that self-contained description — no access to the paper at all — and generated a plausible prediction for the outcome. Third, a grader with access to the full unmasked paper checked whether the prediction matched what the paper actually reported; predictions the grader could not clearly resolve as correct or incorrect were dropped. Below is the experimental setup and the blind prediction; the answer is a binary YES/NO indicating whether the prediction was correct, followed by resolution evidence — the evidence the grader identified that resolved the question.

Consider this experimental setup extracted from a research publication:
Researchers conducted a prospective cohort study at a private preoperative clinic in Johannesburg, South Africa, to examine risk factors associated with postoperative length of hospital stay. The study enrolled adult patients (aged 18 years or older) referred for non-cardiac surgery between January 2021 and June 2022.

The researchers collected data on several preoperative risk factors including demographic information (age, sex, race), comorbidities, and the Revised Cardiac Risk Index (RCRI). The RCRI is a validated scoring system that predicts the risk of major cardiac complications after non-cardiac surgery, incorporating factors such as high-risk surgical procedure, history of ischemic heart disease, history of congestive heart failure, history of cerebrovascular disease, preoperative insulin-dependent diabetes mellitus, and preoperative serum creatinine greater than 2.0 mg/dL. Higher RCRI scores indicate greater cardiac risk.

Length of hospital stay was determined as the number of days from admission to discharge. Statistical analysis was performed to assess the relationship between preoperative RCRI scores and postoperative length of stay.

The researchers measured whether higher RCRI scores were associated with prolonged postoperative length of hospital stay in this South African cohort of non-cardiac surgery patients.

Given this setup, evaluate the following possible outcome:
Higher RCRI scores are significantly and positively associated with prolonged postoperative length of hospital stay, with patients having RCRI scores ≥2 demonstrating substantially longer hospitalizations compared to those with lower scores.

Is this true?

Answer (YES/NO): NO